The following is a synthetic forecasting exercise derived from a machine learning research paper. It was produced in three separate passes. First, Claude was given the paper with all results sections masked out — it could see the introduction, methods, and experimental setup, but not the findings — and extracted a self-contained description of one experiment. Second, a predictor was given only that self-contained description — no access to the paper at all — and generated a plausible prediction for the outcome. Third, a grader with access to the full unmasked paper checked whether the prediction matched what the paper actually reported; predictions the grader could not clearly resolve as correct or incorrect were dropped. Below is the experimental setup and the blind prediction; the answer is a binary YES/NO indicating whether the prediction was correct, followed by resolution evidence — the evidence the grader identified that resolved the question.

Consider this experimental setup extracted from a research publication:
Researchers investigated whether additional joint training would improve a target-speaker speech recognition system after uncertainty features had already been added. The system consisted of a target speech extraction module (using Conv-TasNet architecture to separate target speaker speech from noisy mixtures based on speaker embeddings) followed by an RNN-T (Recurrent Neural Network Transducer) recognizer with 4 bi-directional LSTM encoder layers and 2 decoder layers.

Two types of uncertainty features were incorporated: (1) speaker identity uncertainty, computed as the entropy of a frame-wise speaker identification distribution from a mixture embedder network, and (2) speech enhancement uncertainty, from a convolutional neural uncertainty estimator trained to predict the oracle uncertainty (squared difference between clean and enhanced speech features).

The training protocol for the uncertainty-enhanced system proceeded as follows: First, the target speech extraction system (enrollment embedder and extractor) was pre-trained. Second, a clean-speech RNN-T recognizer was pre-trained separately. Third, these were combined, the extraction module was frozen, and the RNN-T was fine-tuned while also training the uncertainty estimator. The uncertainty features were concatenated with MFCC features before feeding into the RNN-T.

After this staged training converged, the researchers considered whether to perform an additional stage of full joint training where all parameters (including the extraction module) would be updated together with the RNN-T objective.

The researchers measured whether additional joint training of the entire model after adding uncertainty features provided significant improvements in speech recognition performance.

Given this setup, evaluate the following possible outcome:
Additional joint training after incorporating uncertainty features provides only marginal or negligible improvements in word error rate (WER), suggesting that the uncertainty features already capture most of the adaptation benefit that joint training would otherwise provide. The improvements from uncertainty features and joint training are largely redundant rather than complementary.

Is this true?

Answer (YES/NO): YES